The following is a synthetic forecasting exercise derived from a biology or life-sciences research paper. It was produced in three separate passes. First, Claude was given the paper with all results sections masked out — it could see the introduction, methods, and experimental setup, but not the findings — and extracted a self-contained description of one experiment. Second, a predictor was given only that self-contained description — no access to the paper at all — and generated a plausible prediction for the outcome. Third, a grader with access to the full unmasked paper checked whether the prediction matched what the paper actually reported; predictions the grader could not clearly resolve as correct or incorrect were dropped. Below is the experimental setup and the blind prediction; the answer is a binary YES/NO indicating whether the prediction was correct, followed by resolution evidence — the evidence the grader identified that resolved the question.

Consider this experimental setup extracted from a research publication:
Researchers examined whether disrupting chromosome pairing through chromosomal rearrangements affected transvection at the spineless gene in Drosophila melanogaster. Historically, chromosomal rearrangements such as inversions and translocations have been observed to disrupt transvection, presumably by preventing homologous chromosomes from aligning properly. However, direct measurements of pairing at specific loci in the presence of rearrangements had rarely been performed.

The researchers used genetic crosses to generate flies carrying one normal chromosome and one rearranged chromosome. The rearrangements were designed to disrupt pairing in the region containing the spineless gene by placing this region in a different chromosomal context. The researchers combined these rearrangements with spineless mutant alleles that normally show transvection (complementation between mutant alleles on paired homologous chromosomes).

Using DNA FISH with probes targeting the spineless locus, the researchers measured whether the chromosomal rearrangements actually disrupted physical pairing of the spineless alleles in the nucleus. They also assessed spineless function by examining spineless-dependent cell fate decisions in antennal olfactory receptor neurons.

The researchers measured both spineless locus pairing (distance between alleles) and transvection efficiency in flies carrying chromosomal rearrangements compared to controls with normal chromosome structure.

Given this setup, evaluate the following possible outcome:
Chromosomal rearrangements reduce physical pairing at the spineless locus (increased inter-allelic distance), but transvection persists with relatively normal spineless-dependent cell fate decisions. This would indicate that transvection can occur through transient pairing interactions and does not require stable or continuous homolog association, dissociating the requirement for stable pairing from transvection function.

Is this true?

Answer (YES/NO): NO